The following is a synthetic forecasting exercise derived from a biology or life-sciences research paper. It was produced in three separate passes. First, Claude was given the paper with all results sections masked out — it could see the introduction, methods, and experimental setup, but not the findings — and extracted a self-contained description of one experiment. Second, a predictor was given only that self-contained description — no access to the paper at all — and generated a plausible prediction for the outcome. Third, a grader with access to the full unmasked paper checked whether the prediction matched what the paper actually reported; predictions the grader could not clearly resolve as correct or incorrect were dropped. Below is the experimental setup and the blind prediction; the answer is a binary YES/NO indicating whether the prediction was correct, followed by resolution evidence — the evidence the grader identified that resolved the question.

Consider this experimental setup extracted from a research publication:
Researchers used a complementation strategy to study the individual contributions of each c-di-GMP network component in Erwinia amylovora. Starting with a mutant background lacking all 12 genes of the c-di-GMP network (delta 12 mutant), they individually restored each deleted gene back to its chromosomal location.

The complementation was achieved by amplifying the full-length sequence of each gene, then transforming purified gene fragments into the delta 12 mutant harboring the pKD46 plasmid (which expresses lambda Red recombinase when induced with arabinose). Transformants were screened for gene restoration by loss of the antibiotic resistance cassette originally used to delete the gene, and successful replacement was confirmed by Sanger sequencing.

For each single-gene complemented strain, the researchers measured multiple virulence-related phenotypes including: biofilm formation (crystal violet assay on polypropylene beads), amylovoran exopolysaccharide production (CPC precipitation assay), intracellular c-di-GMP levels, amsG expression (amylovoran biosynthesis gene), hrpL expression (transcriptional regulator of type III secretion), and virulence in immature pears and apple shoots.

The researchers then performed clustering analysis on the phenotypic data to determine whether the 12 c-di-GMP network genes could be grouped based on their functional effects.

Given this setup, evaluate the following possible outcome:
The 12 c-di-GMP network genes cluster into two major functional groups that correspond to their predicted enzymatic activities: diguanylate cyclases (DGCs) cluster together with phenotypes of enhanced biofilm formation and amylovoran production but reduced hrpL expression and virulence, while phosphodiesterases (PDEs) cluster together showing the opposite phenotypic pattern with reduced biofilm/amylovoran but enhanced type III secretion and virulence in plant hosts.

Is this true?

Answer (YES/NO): NO